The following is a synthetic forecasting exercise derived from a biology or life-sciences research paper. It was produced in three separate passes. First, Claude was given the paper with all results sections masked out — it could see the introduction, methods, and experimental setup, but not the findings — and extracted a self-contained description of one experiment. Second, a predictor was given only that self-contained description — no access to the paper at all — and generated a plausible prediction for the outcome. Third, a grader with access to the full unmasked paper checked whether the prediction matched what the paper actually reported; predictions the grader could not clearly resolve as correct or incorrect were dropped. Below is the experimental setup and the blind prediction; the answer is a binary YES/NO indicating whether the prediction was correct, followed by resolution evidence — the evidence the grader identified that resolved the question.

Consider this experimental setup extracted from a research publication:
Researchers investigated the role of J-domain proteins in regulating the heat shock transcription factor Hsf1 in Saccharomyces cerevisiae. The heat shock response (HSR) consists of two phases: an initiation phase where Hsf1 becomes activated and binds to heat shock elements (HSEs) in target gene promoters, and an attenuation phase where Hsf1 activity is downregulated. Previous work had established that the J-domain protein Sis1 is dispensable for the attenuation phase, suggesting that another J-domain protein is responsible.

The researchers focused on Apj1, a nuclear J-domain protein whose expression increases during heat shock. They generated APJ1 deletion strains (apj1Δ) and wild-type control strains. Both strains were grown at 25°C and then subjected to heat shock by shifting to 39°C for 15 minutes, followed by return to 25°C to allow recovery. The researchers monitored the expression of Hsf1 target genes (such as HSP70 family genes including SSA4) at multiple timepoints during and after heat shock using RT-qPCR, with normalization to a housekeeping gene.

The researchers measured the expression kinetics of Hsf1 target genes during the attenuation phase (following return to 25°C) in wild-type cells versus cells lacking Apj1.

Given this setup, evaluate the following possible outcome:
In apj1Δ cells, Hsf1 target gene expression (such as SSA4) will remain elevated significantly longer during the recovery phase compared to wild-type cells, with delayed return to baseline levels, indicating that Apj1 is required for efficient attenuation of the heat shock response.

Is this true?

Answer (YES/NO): YES